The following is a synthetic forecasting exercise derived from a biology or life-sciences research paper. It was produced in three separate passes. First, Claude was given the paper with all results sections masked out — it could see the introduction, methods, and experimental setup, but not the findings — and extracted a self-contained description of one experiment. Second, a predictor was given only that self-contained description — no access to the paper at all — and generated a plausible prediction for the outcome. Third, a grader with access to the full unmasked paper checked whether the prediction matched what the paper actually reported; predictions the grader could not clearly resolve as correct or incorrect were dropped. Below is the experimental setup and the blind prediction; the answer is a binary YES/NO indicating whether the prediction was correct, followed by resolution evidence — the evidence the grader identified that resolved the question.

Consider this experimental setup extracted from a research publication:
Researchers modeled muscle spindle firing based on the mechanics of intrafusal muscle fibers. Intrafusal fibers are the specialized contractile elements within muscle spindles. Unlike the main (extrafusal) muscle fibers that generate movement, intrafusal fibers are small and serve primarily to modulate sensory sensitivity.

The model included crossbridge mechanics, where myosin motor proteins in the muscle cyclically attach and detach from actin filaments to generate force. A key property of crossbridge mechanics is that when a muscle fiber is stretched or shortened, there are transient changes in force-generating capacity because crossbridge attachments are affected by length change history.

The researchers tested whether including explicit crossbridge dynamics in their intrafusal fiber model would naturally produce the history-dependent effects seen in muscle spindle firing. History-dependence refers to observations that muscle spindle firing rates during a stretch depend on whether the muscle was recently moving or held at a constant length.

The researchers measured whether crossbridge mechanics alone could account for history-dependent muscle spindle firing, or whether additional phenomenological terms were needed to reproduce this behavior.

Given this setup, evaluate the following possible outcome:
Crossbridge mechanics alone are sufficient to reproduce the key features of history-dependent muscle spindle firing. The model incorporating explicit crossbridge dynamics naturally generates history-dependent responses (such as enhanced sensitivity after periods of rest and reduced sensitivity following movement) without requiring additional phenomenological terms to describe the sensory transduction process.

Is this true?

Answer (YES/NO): YES